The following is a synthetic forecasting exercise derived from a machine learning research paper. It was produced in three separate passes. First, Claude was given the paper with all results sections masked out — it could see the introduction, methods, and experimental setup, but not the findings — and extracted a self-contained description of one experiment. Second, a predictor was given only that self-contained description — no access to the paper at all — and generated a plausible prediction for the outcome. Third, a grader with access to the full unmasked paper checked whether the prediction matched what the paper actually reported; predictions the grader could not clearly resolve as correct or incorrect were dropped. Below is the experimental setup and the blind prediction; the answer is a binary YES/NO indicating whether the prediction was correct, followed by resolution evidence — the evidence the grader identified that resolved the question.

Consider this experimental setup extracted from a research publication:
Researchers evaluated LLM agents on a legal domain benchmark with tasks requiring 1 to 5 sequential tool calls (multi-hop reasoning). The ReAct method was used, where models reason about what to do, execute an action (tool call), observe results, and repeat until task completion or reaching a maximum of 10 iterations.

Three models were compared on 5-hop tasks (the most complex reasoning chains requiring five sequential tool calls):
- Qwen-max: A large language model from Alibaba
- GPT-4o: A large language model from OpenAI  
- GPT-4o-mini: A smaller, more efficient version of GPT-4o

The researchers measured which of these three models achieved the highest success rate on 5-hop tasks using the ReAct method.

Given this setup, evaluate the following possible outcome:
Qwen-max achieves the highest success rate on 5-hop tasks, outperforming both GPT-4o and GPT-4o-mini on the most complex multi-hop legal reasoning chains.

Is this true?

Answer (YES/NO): NO